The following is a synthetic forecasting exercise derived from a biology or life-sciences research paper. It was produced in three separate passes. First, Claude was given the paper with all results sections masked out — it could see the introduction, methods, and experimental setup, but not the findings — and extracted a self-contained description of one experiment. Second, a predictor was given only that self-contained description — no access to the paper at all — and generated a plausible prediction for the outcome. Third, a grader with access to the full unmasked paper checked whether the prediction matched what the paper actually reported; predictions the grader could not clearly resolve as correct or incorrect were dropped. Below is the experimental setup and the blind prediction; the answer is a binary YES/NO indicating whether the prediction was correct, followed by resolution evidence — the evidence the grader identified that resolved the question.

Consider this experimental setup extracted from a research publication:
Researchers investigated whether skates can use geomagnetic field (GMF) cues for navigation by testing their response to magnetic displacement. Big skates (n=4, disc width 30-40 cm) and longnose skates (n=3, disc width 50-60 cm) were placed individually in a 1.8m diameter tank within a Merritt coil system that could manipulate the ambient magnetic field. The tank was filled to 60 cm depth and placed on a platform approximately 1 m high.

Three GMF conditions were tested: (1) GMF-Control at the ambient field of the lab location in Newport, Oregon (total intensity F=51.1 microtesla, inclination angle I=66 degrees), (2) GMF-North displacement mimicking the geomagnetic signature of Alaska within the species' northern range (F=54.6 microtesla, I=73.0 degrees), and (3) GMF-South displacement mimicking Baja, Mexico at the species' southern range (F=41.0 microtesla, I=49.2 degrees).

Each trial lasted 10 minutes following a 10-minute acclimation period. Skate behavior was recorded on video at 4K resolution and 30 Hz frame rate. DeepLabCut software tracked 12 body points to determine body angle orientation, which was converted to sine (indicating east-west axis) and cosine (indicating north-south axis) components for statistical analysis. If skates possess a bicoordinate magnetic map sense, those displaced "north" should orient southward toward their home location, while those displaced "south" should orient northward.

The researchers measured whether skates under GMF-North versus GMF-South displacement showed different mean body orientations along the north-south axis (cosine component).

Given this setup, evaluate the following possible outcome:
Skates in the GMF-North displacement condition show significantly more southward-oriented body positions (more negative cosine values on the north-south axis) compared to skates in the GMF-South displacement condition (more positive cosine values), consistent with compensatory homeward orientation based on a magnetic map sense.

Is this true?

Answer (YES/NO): NO